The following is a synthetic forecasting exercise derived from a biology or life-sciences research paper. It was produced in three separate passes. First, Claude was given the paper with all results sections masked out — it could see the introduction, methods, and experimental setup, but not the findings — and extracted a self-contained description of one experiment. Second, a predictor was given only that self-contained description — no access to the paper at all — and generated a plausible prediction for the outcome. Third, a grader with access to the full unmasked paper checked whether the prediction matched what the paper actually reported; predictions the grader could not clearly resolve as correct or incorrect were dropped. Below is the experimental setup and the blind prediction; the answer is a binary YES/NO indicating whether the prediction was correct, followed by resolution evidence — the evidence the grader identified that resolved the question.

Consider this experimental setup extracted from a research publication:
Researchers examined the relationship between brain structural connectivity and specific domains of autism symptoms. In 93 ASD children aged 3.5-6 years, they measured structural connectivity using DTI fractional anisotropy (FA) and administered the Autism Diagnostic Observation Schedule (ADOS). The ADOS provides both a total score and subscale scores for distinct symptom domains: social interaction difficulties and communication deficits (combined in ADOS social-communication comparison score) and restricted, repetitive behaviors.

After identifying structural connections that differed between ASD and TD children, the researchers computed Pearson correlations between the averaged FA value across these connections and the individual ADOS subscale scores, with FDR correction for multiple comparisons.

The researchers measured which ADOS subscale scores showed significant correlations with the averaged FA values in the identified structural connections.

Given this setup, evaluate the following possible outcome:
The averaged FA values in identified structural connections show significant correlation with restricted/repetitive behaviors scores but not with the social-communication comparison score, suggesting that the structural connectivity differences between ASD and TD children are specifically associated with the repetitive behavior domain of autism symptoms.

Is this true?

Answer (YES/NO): NO